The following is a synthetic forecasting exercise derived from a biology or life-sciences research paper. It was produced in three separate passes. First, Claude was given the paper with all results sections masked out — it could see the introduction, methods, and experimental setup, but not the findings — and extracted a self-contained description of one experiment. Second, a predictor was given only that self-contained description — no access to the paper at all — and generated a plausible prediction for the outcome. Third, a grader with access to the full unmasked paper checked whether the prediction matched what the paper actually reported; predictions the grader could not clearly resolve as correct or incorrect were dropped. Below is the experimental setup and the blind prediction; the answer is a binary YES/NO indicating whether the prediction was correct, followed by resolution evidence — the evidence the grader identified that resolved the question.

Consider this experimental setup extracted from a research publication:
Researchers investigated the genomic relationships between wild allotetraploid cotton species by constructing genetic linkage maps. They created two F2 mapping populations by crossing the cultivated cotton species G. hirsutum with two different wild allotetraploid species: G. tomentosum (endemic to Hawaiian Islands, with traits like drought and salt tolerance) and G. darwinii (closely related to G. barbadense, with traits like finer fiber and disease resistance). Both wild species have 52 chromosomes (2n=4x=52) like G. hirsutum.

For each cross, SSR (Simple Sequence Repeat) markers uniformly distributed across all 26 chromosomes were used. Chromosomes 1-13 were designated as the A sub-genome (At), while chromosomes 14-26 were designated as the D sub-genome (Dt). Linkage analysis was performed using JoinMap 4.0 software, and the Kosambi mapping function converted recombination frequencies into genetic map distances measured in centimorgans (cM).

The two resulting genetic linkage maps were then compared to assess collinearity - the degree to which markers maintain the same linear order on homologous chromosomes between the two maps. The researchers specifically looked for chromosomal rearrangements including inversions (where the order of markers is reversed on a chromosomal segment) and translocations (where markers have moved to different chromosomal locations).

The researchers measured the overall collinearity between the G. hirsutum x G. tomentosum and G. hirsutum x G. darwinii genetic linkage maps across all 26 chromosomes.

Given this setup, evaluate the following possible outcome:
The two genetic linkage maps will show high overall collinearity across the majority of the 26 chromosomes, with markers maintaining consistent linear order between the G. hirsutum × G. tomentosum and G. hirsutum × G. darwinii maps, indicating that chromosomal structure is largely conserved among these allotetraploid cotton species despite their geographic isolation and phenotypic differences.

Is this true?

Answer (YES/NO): YES